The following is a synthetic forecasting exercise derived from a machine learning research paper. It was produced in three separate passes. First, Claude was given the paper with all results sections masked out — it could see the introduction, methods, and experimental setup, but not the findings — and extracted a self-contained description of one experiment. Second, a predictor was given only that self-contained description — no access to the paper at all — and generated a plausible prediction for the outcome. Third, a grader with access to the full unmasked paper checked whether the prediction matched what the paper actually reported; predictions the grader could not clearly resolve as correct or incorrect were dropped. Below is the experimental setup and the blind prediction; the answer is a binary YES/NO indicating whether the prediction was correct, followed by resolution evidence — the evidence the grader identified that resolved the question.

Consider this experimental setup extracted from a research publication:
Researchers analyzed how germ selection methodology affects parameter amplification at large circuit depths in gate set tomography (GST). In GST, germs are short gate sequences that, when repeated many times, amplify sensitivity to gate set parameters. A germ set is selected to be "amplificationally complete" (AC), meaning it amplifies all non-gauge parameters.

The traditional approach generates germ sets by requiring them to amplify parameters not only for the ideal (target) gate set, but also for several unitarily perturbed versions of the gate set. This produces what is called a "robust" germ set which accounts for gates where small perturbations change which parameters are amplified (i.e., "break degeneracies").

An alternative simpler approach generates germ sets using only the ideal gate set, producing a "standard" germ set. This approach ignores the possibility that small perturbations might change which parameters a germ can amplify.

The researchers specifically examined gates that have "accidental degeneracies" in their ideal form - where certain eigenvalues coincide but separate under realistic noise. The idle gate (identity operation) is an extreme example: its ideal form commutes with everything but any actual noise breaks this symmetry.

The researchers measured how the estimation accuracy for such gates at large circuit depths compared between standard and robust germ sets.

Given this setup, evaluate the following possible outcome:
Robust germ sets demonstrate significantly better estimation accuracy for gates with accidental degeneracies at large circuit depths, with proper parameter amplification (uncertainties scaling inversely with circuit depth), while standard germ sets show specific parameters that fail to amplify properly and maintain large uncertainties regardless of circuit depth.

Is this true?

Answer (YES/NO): NO